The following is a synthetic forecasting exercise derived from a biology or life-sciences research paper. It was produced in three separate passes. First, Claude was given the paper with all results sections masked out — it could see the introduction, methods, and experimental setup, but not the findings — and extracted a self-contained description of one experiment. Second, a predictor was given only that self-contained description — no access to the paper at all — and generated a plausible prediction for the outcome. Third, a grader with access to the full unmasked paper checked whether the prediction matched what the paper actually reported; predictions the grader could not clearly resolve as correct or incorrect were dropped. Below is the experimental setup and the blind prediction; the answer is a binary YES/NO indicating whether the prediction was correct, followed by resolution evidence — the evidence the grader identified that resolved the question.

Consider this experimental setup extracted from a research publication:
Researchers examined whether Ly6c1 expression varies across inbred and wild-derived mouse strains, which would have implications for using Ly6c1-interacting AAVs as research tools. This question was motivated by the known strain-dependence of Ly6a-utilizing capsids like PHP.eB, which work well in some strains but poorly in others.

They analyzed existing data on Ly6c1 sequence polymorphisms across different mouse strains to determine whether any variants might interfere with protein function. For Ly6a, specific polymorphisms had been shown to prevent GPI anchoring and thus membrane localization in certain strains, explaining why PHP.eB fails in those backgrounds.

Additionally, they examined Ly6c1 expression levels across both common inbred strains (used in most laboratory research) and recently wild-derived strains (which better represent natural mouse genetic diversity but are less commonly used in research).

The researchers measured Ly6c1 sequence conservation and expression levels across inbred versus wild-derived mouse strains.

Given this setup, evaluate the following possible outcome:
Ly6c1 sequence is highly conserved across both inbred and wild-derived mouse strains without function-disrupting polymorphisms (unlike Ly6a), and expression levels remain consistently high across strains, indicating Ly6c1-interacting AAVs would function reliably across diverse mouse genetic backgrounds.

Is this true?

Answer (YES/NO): NO